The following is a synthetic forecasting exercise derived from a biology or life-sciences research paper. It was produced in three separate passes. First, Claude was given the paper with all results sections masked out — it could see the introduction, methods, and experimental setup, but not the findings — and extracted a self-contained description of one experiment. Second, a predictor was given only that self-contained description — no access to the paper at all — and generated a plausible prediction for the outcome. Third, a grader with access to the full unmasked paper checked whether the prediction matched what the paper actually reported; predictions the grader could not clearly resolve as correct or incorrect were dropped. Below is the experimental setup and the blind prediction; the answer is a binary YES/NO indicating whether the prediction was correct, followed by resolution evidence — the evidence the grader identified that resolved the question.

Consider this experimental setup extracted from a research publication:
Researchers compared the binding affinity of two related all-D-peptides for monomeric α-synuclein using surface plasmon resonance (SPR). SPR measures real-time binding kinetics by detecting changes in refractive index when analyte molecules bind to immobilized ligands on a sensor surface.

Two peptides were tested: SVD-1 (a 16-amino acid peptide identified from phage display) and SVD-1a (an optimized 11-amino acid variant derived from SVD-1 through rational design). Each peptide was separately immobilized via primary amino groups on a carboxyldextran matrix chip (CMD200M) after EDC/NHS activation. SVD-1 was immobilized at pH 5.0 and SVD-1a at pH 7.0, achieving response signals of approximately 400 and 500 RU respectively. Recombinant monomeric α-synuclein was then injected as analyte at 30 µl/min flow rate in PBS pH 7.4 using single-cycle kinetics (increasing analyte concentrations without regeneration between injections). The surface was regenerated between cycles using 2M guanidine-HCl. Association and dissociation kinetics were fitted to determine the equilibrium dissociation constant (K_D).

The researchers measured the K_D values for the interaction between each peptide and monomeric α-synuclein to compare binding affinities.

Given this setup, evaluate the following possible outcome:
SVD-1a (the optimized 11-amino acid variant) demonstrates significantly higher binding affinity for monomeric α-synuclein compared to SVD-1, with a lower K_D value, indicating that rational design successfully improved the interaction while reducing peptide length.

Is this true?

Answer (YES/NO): NO